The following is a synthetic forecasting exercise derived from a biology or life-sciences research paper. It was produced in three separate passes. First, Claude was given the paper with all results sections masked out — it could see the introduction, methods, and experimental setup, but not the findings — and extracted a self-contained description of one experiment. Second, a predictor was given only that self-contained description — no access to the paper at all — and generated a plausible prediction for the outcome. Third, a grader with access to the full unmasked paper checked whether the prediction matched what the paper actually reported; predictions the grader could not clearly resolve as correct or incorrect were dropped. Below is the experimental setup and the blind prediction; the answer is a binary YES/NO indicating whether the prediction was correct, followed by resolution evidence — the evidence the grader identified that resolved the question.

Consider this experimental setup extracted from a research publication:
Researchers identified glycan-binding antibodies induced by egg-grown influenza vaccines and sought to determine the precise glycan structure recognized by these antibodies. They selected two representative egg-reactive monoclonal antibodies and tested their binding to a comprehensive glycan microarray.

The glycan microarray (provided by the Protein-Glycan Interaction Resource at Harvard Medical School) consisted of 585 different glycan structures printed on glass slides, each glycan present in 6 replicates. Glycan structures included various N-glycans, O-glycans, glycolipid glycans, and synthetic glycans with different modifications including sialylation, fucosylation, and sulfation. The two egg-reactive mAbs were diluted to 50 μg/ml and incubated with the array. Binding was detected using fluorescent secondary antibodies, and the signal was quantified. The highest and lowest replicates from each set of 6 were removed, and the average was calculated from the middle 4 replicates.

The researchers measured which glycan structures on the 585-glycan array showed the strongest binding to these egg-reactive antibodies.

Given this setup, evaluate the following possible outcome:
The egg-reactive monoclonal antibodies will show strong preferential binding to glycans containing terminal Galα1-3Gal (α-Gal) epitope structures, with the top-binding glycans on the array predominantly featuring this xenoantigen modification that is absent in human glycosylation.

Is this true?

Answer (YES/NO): NO